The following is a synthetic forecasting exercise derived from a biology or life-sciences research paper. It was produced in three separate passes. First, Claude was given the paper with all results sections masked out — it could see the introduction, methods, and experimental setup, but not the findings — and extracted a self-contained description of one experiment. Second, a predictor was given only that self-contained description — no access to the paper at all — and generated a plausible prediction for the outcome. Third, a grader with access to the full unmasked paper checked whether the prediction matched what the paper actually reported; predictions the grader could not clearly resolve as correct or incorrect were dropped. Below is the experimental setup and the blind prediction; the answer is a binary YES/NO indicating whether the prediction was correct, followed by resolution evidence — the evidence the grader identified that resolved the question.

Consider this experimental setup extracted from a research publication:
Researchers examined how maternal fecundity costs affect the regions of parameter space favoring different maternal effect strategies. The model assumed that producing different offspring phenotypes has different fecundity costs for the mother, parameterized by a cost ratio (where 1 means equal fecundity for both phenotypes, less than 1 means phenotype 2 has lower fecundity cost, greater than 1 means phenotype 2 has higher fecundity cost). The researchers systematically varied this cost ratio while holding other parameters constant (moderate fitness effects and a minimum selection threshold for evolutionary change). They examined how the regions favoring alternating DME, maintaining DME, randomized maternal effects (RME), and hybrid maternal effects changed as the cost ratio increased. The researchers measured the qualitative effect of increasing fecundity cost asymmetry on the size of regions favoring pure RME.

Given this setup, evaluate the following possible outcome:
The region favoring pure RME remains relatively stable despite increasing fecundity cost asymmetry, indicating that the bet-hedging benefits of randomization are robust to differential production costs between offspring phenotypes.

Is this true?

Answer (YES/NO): YES